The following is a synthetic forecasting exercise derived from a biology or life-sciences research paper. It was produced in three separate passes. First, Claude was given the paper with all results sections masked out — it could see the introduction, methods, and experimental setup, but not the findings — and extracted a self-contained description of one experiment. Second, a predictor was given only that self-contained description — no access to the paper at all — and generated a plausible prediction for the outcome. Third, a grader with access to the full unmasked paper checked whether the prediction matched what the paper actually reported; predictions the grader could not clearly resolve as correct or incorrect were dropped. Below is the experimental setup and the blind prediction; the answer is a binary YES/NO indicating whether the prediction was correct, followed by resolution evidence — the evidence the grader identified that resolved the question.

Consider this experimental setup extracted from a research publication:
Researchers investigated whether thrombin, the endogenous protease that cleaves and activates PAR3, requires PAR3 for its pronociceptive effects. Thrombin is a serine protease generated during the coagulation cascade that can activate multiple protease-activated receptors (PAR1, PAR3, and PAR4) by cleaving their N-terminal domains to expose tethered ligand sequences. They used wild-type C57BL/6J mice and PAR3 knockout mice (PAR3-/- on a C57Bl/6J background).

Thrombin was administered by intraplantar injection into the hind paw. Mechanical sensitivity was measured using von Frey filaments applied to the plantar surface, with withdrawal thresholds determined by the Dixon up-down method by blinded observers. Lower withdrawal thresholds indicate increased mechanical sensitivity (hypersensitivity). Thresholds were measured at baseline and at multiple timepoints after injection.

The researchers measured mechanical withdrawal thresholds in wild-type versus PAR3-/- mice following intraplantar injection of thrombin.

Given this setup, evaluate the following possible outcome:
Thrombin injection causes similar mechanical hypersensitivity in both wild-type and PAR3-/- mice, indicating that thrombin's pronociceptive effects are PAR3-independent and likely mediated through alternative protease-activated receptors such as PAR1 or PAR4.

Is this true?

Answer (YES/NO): NO